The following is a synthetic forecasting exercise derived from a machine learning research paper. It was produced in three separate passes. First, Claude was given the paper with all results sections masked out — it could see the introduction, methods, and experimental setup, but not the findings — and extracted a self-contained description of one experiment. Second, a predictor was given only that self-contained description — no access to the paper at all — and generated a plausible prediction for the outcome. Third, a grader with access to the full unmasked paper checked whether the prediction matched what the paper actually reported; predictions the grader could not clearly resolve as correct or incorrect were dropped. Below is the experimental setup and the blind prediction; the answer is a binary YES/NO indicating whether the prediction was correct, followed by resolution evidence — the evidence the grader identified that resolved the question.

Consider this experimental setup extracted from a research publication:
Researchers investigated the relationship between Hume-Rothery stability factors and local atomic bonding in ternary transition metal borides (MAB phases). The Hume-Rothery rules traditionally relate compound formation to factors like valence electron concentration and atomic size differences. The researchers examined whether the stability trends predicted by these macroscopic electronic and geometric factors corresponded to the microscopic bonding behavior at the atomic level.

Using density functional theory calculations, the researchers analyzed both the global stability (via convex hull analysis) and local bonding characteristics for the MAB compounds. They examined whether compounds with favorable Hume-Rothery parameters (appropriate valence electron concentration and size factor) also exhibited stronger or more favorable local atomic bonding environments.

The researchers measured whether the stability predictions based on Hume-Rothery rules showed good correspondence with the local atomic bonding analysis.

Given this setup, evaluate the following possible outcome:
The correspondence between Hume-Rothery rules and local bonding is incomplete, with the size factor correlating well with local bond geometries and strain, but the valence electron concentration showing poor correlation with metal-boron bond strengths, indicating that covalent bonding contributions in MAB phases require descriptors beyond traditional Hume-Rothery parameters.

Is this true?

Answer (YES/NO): NO